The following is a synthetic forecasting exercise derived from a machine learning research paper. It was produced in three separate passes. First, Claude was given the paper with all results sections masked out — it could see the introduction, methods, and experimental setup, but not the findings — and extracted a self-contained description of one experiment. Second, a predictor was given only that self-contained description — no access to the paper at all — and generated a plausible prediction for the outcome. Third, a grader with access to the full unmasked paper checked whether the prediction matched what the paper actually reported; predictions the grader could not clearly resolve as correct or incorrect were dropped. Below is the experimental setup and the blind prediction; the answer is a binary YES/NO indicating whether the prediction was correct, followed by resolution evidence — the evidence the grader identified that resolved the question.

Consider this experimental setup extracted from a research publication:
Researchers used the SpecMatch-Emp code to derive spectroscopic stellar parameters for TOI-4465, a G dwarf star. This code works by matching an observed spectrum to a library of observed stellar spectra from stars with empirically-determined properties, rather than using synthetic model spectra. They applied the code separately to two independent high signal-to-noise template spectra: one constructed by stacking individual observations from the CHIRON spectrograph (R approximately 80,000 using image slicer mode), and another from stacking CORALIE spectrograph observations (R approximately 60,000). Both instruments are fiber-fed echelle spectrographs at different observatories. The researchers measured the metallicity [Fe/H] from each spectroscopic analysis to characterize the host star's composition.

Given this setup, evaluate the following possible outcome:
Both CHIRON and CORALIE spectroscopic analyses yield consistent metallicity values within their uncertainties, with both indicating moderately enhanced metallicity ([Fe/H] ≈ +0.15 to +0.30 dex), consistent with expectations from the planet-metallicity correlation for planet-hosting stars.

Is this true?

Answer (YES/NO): NO